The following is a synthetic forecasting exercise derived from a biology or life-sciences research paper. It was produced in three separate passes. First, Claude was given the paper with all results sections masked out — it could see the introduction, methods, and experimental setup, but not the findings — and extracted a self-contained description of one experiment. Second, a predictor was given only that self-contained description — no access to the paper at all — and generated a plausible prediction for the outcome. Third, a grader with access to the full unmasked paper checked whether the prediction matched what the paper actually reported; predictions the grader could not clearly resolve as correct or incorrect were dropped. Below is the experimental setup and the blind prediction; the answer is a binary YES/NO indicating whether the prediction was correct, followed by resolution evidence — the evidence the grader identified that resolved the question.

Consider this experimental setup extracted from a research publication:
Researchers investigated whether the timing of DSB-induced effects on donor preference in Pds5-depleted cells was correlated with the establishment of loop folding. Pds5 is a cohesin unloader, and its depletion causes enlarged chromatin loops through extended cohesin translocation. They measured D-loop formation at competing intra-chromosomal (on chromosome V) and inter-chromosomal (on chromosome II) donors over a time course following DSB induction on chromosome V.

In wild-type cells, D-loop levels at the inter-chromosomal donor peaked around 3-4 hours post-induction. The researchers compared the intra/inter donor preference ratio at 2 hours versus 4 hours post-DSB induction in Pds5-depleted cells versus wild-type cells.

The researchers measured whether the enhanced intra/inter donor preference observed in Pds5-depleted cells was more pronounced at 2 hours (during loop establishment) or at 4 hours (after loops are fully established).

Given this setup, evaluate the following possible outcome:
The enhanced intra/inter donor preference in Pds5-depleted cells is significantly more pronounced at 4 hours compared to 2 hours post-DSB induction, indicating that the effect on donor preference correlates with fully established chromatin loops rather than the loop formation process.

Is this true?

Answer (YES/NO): NO